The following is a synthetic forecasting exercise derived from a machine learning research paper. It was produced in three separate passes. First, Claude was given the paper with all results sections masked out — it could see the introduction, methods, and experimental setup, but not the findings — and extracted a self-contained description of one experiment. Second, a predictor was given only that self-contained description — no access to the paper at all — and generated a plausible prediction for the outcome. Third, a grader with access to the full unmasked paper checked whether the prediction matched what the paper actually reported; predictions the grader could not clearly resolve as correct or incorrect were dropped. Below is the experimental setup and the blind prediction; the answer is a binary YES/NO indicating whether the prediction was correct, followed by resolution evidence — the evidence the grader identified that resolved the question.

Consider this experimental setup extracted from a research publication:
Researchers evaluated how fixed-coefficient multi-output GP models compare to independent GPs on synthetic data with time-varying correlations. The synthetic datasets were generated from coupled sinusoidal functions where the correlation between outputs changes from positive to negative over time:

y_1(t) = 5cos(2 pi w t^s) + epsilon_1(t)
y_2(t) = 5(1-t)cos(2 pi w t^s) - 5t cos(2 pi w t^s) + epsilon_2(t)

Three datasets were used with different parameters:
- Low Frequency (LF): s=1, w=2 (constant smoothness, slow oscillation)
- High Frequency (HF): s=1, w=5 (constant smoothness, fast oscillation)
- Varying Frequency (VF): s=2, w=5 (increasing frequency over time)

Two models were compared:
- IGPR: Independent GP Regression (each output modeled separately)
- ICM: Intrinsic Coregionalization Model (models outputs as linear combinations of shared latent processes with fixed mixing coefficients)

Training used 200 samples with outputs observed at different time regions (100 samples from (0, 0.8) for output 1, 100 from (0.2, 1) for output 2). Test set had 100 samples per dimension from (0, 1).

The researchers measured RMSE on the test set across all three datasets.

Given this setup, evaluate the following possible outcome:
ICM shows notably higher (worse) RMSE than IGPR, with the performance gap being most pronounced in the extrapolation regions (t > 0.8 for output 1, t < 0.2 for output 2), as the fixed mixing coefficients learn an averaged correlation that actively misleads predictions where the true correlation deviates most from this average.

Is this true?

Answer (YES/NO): NO